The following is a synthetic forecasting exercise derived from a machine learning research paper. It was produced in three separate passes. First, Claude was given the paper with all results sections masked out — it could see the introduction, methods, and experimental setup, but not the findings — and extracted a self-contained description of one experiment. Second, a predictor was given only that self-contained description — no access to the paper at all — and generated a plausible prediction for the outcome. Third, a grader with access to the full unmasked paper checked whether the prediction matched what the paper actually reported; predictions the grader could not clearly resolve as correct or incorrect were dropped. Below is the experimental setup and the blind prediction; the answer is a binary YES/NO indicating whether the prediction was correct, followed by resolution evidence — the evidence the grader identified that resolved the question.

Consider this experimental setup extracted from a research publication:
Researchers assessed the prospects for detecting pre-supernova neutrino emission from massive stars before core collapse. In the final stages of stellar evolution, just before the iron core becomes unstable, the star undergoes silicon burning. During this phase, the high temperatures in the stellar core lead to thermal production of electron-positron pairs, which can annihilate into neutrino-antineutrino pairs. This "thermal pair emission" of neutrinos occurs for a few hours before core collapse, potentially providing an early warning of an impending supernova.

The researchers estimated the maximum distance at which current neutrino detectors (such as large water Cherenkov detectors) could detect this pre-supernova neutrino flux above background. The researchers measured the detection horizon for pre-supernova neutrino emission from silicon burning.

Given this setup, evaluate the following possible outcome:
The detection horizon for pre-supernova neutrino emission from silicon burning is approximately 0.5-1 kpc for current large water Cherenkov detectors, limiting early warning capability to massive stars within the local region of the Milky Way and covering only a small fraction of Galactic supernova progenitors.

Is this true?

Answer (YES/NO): YES